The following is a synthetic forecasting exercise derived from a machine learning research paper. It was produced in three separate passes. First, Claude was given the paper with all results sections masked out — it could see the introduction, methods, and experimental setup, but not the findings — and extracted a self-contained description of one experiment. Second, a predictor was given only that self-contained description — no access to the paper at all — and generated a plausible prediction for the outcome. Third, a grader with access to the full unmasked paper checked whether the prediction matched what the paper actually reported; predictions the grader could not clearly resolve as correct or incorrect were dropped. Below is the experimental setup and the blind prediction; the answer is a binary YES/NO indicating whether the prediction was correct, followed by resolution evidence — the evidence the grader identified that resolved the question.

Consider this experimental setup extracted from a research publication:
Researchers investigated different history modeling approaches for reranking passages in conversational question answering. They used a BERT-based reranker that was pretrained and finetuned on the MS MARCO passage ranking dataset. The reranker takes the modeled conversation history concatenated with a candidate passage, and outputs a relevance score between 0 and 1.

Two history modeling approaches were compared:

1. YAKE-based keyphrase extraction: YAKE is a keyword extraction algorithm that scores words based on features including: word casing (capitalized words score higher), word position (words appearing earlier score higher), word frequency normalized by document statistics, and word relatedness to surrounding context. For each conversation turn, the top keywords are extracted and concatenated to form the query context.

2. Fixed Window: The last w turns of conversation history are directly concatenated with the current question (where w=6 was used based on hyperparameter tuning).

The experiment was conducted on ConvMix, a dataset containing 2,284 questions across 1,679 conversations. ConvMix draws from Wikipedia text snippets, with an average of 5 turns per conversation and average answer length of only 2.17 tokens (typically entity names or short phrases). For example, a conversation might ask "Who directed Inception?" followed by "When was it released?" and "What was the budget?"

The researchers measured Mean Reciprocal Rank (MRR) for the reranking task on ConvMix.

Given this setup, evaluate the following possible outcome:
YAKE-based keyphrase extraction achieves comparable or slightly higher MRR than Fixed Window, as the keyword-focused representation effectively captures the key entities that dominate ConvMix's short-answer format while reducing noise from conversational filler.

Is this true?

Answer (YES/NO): YES